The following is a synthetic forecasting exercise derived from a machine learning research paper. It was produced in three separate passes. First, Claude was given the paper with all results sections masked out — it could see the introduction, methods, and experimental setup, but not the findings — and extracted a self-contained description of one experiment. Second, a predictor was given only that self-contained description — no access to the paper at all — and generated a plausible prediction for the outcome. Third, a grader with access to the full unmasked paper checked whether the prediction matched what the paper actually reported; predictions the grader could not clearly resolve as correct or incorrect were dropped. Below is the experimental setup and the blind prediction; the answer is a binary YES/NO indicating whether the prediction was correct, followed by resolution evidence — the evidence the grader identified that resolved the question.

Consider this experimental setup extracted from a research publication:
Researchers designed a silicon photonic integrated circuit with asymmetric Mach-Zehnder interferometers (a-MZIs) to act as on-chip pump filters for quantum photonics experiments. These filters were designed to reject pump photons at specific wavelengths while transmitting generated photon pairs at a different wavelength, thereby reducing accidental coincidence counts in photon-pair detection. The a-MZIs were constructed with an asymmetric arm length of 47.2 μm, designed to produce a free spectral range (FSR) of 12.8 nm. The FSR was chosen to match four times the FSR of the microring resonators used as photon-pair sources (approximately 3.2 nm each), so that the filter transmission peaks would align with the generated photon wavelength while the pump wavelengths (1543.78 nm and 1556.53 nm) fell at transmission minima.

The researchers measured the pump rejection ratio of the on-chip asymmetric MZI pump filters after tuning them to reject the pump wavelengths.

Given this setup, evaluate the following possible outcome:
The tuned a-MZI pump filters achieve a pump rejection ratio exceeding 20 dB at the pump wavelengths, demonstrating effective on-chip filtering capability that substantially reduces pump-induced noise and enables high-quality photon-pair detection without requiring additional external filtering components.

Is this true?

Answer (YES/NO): YES